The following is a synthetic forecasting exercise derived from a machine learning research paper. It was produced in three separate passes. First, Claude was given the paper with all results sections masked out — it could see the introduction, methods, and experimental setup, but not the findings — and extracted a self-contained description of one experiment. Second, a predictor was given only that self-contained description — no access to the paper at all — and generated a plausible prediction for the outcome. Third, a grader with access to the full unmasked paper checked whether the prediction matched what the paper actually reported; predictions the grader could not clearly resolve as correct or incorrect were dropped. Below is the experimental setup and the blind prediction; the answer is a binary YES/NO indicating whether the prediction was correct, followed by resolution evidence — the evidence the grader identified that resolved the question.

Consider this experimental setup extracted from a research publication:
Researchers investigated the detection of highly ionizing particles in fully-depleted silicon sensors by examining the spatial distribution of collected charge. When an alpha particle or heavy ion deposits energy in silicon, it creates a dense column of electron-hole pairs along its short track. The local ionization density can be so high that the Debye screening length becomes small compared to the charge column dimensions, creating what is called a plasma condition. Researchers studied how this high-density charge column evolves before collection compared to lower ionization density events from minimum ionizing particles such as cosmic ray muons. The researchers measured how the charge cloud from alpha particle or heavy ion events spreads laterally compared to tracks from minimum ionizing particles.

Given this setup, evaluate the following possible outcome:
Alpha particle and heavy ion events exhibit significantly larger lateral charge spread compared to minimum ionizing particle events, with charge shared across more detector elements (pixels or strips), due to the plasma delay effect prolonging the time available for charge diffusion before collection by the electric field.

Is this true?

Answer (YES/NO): YES